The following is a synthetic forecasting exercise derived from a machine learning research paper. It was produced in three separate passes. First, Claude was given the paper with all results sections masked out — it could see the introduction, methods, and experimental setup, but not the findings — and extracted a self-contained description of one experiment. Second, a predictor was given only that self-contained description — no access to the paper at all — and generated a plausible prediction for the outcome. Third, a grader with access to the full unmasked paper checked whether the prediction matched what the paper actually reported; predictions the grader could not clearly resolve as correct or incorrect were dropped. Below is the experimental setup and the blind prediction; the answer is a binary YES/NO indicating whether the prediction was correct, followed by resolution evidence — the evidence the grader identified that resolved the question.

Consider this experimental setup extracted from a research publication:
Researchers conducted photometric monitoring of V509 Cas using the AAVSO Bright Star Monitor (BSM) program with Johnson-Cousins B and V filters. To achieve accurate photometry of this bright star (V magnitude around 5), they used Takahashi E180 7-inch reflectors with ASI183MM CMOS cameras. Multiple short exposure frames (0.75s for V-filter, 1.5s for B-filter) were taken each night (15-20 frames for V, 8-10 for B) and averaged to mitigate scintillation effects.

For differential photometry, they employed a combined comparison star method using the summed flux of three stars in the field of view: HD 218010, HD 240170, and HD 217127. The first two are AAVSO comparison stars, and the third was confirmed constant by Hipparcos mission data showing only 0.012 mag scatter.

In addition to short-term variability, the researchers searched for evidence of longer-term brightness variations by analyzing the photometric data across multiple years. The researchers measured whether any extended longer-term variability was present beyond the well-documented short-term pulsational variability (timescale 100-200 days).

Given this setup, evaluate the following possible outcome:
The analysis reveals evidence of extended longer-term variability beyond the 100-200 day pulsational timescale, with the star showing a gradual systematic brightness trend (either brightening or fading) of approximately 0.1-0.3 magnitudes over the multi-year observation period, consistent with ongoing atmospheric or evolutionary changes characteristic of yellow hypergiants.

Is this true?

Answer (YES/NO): NO